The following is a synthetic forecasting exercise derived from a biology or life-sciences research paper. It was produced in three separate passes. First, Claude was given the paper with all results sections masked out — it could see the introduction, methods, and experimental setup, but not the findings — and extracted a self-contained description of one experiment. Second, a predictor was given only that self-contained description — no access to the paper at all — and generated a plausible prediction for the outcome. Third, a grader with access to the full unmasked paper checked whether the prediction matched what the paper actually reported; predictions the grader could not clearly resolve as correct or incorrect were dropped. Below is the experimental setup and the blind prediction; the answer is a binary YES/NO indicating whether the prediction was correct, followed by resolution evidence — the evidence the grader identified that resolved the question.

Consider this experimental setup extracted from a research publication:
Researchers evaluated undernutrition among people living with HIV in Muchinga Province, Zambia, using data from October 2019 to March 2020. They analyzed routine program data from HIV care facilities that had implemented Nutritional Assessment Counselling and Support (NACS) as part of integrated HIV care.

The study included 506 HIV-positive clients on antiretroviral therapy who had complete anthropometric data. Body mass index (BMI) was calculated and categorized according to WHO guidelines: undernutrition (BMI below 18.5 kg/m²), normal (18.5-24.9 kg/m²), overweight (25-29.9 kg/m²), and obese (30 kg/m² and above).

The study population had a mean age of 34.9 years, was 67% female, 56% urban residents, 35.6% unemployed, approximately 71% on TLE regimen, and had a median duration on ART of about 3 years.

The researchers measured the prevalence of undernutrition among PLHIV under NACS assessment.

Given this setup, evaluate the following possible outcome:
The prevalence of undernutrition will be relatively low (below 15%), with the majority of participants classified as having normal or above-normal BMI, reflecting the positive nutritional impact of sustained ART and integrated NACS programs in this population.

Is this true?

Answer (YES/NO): NO